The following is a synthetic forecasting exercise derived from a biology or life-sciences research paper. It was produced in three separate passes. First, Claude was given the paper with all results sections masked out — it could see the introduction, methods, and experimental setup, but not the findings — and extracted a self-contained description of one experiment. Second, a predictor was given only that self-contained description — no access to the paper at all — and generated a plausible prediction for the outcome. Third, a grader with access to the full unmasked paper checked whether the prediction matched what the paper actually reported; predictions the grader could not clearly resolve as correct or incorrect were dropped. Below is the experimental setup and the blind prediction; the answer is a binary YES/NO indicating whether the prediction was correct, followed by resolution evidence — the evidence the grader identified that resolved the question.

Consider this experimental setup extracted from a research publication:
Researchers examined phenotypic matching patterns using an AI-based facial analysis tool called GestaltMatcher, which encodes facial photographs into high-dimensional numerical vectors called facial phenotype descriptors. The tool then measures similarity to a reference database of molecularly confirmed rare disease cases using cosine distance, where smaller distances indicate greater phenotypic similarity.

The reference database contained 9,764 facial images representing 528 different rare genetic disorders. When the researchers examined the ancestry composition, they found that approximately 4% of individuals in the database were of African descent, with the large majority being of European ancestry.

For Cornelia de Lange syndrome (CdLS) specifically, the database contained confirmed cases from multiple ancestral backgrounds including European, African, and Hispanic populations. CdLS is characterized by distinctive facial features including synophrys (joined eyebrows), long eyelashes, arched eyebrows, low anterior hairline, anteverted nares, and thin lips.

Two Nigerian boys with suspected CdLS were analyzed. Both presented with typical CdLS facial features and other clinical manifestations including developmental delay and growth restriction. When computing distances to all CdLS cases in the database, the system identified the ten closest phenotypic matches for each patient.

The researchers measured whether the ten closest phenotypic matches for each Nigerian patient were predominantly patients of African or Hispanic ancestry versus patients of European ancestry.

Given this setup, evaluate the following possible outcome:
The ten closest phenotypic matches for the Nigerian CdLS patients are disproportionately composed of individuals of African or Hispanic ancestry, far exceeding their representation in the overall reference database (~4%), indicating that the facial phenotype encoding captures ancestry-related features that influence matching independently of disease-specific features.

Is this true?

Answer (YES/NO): YES